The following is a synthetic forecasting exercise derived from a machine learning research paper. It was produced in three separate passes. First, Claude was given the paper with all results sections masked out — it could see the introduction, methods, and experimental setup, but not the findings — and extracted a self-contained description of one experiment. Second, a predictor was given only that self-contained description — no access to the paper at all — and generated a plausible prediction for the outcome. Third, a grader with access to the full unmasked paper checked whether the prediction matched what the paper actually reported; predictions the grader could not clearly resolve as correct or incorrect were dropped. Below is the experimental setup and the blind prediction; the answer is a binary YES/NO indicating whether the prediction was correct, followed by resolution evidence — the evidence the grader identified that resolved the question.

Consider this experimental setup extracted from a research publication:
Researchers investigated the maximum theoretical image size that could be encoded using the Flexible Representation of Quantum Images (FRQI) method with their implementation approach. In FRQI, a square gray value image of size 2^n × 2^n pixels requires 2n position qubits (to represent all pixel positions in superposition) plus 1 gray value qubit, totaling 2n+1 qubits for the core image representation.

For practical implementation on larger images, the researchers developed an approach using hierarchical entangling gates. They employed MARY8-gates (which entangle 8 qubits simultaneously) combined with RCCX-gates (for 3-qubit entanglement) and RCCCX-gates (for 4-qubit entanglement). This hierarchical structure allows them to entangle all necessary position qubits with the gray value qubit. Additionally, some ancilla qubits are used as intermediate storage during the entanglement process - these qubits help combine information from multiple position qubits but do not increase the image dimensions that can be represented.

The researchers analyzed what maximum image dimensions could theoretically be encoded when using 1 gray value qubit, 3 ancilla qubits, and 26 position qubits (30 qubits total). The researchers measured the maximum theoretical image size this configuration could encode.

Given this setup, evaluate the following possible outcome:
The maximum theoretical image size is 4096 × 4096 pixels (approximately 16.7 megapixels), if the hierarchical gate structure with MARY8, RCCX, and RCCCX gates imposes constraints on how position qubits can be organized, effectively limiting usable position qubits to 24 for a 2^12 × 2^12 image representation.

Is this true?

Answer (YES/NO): NO